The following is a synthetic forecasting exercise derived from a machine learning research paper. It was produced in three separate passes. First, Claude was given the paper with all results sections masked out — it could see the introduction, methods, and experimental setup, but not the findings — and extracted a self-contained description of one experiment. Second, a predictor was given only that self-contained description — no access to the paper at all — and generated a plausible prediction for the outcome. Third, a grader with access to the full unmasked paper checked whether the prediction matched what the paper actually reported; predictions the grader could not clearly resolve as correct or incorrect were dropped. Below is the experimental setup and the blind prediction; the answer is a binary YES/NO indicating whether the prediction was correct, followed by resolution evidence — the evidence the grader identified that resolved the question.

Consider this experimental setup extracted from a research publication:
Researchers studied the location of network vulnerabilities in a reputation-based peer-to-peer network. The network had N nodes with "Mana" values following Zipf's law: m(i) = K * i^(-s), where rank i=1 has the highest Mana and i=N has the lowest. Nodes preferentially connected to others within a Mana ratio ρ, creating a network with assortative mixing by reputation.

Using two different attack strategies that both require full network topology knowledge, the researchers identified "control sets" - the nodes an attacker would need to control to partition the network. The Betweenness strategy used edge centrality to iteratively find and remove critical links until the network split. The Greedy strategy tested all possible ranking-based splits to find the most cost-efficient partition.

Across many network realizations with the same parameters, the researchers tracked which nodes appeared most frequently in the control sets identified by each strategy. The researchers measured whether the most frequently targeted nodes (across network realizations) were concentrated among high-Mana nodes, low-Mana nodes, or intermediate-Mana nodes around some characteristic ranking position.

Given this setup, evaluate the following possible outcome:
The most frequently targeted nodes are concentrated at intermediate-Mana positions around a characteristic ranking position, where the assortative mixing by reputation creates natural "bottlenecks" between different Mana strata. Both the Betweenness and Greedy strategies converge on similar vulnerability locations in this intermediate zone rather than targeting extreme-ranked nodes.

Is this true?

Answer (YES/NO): NO